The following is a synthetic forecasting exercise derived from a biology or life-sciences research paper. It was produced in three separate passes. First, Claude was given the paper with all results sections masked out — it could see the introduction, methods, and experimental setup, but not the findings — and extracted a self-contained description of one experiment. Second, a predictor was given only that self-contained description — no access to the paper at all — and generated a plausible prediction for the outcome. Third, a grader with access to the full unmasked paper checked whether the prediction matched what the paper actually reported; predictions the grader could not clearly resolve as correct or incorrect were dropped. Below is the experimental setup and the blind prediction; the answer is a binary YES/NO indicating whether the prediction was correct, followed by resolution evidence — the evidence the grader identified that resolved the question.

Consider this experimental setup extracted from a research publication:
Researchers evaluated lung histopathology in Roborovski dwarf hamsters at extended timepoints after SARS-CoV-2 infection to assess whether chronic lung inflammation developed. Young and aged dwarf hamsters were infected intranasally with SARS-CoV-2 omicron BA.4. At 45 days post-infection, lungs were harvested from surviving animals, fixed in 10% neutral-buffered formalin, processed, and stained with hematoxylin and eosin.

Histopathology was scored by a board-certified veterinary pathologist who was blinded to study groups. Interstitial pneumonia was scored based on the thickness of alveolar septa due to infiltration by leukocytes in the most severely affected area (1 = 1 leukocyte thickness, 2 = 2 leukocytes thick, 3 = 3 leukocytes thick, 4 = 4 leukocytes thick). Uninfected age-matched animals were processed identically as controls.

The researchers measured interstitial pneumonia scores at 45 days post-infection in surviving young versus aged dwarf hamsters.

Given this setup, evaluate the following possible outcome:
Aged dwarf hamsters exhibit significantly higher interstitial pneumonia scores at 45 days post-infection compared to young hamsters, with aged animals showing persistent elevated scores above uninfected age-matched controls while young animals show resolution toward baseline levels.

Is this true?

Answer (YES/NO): YES